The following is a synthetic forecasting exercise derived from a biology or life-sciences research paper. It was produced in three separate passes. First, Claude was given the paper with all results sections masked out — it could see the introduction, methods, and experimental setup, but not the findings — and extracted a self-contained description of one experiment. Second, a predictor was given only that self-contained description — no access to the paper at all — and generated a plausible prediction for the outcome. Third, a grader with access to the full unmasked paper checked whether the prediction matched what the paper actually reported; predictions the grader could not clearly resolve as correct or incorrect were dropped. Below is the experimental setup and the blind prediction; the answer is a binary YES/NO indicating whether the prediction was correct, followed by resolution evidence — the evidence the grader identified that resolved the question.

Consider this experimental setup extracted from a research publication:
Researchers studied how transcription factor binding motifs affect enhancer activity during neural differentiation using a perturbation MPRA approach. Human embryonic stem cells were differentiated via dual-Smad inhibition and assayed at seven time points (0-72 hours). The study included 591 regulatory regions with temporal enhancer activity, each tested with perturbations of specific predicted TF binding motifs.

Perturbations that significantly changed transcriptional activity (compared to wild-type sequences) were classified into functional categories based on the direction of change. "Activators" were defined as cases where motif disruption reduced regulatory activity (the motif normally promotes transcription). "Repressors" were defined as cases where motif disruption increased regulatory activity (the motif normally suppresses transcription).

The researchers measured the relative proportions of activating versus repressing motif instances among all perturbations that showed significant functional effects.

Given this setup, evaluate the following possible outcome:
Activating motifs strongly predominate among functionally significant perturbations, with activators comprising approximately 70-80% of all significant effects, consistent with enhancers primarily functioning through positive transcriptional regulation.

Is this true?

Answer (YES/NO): NO